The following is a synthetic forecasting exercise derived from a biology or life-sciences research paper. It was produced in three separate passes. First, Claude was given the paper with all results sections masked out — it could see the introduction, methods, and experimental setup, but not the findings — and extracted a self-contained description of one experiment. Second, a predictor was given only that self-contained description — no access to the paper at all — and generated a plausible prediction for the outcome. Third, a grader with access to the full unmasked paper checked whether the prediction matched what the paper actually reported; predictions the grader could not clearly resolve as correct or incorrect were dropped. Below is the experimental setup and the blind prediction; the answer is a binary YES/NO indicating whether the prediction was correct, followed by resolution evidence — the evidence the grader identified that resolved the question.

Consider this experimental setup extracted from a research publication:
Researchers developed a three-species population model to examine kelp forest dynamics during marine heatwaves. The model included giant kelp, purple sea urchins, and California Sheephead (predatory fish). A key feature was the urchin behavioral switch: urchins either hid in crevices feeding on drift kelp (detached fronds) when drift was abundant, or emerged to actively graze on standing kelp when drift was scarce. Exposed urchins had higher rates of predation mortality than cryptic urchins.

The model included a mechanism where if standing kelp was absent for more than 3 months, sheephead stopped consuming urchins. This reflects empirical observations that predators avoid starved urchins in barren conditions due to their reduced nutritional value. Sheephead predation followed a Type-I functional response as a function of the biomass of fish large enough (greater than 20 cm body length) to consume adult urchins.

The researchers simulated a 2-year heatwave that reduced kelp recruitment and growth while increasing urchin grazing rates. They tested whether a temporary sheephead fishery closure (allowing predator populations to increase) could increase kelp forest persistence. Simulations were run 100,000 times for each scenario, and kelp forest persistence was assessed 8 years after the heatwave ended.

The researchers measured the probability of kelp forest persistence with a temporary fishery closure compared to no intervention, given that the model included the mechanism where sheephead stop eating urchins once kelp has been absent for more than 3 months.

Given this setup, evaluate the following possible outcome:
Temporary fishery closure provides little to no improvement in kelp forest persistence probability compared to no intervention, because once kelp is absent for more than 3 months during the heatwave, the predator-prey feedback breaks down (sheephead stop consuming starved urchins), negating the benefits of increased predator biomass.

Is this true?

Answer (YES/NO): NO